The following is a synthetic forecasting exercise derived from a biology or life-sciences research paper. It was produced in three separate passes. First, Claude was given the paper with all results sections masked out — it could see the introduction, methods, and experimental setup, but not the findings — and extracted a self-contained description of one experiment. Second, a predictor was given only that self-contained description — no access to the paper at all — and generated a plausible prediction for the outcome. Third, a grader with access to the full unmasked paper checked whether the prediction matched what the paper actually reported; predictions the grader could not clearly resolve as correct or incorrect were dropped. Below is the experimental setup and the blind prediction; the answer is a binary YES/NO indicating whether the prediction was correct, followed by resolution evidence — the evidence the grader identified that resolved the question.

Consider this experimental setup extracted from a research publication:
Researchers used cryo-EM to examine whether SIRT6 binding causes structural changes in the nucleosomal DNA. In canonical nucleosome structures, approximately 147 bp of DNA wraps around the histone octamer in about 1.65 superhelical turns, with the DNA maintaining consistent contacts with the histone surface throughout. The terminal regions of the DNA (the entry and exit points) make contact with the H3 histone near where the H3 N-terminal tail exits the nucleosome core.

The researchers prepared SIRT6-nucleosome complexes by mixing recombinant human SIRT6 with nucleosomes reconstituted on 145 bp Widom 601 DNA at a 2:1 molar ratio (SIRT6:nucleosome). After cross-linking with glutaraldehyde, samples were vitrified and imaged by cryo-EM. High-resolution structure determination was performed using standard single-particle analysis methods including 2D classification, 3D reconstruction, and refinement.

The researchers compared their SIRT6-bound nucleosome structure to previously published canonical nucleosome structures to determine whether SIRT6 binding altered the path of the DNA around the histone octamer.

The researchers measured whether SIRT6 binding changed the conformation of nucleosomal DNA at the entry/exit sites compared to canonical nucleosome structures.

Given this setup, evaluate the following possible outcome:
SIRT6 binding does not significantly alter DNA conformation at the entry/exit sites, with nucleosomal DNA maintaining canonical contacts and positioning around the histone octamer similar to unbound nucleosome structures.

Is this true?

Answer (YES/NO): NO